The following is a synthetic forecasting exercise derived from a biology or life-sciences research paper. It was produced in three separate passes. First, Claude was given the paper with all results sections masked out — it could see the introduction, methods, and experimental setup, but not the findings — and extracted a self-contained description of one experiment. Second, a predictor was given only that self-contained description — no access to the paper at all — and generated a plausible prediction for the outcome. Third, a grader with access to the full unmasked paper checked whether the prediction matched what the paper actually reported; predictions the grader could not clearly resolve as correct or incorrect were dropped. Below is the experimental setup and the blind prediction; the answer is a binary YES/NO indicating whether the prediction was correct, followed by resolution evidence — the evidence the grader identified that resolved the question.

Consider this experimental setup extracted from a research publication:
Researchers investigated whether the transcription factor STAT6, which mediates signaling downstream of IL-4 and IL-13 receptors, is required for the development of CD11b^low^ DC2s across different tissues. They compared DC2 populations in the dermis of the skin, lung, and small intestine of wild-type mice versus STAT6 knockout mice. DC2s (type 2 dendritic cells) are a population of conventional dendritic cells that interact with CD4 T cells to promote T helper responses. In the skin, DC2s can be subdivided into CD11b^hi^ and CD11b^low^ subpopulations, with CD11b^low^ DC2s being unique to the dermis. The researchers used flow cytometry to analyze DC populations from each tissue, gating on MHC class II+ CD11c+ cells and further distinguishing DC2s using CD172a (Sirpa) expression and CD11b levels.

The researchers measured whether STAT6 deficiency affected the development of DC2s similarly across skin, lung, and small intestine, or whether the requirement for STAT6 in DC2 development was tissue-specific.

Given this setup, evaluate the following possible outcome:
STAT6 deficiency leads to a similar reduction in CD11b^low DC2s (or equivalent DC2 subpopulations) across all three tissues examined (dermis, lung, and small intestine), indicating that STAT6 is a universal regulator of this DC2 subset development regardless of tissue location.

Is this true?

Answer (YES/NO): NO